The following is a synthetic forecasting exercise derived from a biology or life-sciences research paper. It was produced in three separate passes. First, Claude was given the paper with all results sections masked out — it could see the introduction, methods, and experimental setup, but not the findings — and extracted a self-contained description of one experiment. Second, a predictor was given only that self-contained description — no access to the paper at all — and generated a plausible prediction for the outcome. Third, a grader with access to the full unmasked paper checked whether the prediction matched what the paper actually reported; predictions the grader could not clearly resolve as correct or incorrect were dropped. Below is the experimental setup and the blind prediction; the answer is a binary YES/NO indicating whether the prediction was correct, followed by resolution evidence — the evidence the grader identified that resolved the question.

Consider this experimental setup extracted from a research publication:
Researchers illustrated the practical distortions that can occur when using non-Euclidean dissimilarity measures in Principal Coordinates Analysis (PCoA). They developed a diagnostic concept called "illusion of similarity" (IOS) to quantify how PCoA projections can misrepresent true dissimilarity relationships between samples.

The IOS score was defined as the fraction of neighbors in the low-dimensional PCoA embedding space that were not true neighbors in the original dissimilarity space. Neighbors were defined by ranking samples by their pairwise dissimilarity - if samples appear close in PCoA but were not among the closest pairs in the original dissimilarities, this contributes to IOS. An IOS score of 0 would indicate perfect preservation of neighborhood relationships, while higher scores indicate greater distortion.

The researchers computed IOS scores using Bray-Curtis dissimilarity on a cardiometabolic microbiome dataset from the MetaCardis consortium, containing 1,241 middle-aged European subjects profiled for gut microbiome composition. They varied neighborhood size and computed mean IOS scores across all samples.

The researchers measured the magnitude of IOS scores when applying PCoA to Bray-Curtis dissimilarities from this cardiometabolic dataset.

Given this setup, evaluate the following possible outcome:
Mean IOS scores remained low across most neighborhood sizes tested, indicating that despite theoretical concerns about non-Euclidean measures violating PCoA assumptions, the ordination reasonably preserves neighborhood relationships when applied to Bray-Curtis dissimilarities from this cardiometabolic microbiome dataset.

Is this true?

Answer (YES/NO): NO